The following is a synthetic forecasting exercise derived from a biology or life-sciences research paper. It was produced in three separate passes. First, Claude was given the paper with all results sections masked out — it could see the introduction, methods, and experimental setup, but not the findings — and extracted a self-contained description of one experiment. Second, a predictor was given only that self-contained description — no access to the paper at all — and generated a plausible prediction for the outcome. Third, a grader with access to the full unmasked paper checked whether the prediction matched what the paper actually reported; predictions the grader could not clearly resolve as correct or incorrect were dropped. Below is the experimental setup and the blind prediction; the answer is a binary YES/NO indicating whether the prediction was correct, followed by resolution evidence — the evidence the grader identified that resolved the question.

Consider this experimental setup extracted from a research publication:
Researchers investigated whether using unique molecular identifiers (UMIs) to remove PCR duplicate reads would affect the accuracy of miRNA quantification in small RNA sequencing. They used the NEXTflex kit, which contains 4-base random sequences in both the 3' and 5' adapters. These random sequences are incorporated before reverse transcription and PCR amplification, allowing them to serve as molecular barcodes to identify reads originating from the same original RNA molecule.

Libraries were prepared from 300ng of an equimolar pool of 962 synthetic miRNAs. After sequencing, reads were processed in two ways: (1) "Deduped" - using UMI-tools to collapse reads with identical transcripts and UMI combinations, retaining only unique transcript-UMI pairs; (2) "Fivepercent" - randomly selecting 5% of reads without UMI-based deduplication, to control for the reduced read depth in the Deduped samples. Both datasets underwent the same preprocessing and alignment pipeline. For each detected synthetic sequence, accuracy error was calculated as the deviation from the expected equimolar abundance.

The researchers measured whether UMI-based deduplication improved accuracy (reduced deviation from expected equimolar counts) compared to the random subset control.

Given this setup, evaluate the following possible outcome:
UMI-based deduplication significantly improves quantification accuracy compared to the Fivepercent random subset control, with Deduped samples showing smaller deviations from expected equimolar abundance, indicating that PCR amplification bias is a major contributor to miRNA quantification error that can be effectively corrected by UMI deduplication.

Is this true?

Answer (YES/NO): NO